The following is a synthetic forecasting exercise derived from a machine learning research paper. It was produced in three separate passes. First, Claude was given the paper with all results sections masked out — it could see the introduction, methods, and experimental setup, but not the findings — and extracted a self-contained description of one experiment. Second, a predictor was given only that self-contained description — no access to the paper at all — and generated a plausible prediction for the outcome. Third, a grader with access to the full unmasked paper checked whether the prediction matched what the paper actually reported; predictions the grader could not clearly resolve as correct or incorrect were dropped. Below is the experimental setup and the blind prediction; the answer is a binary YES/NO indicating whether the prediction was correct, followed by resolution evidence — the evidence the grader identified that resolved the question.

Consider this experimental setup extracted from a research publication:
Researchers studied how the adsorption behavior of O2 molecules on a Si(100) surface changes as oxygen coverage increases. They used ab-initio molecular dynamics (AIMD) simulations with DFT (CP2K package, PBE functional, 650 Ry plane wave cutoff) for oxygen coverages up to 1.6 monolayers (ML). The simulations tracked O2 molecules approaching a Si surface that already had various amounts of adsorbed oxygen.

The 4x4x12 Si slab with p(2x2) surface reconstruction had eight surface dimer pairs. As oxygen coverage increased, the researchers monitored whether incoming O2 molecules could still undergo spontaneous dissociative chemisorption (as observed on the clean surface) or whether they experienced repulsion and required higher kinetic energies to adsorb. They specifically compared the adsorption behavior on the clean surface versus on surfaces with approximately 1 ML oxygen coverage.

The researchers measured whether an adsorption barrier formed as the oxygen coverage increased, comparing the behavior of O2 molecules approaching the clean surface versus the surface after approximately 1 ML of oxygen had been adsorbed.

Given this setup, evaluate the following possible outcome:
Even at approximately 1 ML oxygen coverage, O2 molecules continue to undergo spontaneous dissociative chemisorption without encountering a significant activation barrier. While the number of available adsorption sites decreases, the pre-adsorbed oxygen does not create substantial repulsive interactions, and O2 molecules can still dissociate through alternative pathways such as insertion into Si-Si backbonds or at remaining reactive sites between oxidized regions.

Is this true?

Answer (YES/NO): NO